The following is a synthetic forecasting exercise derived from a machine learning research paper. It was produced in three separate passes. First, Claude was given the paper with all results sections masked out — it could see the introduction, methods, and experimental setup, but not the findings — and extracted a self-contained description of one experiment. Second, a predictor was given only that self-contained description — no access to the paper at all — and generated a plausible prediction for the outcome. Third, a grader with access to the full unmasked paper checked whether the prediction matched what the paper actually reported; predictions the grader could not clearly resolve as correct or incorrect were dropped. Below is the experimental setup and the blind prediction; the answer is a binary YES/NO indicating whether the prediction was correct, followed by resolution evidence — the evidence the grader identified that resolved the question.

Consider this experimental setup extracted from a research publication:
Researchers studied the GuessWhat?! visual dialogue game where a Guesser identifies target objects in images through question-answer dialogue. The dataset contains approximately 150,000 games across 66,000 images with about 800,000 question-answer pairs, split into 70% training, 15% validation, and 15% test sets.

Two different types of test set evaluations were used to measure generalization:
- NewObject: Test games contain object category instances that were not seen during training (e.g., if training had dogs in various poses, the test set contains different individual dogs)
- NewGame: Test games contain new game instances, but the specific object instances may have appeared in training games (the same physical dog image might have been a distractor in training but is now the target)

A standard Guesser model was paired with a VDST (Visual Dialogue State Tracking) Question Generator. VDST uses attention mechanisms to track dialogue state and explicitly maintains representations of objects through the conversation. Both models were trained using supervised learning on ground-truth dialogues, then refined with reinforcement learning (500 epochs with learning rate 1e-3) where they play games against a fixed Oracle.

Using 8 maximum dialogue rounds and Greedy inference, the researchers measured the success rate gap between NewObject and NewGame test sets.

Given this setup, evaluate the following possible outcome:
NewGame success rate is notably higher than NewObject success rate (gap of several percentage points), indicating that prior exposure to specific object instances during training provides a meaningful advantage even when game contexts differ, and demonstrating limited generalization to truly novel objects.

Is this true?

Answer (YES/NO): NO